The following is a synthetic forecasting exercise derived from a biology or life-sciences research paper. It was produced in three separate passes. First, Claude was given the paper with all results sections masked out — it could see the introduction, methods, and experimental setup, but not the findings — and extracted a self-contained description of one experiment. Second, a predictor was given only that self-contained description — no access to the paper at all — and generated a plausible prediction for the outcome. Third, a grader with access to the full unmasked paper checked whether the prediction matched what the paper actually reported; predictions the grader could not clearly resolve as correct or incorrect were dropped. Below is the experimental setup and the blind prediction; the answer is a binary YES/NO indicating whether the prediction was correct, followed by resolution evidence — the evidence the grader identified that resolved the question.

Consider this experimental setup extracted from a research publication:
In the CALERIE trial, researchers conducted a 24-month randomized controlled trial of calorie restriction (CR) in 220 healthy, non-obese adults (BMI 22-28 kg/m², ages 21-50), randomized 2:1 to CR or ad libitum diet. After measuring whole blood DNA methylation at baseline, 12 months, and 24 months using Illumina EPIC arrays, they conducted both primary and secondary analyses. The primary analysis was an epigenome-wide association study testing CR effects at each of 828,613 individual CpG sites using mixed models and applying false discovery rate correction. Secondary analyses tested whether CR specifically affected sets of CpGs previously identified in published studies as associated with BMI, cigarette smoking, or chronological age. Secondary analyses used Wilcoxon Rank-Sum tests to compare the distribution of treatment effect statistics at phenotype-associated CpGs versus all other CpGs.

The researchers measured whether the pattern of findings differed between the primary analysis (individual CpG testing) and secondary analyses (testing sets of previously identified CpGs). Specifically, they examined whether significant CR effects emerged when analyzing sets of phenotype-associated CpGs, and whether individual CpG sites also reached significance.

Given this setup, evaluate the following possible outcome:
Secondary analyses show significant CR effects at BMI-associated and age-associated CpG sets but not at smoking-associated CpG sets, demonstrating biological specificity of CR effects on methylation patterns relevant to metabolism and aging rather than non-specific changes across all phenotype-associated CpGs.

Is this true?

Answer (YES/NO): NO